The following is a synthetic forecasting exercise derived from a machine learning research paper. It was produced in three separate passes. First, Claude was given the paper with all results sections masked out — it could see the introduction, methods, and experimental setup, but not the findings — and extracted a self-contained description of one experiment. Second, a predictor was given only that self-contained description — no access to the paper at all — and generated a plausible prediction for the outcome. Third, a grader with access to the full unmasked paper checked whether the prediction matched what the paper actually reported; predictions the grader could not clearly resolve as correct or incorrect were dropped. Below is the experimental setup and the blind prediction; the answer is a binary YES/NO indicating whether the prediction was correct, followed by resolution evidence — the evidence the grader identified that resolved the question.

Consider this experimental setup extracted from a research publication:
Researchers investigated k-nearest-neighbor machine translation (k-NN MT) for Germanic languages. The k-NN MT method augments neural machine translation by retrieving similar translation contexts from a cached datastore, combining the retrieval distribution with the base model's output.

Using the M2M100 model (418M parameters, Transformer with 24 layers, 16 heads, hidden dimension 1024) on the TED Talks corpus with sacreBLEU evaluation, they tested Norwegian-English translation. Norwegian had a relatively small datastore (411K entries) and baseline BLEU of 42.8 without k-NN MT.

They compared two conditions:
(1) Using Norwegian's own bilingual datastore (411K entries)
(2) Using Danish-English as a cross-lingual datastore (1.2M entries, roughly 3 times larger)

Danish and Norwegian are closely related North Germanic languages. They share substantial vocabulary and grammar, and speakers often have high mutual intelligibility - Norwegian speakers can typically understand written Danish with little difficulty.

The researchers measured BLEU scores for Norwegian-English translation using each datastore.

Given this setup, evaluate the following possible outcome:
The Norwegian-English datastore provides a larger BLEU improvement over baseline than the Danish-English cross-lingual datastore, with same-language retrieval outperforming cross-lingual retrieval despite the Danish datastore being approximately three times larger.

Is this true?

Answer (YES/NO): NO